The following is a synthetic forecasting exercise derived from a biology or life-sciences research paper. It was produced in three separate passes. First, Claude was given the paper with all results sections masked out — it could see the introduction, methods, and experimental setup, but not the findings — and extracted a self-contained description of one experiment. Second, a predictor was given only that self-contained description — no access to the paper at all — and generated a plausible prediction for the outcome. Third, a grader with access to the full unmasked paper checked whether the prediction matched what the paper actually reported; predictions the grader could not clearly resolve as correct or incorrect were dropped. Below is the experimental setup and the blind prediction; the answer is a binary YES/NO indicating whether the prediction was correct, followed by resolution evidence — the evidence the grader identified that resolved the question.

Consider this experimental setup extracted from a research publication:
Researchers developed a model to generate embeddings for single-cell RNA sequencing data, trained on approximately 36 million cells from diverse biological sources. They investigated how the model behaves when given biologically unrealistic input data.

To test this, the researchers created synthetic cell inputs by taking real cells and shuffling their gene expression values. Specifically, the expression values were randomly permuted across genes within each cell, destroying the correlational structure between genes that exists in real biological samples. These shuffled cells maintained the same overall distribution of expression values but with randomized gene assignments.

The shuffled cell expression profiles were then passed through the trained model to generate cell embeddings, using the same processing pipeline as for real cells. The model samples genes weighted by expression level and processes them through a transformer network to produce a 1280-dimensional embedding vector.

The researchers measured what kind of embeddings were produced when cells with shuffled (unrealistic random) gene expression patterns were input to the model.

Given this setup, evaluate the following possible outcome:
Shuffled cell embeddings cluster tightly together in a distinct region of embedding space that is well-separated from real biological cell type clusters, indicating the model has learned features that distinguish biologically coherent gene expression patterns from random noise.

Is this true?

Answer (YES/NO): NO